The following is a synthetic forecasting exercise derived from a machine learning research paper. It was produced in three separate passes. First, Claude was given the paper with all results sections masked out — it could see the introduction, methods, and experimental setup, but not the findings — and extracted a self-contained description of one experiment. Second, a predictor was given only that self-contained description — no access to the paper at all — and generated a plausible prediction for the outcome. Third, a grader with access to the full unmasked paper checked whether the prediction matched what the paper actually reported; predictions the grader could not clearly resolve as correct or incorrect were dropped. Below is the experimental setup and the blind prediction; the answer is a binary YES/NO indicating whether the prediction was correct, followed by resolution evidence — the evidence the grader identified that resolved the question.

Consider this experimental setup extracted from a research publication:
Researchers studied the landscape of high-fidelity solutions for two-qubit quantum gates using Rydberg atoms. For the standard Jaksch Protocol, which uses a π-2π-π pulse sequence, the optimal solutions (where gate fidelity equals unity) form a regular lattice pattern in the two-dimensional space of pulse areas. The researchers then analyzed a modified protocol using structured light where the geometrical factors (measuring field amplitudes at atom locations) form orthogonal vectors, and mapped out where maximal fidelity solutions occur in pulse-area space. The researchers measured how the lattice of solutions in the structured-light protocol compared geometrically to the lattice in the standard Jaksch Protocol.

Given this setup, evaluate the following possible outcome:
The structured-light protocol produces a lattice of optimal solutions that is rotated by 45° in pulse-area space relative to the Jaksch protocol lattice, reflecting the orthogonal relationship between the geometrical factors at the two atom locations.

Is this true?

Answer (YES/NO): NO